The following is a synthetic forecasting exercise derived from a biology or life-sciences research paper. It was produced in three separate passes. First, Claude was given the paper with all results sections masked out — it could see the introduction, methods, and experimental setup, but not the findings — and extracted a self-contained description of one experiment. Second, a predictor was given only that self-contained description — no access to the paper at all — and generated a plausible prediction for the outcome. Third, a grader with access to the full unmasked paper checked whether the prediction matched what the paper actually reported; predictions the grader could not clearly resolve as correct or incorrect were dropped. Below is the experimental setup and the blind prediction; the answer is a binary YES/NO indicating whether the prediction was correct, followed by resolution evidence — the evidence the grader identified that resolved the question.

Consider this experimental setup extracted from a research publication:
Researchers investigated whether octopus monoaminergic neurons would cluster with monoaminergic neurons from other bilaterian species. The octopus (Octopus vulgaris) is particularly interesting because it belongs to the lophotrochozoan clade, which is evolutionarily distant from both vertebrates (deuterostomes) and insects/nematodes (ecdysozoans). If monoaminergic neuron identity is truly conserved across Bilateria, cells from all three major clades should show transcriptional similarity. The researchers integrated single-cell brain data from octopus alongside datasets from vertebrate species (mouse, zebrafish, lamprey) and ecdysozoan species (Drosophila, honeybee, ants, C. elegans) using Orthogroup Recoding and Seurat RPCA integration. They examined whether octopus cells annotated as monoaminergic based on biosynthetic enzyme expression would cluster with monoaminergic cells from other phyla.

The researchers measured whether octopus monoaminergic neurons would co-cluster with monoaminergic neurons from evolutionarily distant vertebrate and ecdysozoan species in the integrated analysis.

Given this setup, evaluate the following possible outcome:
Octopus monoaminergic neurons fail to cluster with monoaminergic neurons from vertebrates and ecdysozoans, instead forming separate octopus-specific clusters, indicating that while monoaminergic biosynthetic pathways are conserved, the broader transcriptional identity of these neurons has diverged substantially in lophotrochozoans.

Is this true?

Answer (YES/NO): NO